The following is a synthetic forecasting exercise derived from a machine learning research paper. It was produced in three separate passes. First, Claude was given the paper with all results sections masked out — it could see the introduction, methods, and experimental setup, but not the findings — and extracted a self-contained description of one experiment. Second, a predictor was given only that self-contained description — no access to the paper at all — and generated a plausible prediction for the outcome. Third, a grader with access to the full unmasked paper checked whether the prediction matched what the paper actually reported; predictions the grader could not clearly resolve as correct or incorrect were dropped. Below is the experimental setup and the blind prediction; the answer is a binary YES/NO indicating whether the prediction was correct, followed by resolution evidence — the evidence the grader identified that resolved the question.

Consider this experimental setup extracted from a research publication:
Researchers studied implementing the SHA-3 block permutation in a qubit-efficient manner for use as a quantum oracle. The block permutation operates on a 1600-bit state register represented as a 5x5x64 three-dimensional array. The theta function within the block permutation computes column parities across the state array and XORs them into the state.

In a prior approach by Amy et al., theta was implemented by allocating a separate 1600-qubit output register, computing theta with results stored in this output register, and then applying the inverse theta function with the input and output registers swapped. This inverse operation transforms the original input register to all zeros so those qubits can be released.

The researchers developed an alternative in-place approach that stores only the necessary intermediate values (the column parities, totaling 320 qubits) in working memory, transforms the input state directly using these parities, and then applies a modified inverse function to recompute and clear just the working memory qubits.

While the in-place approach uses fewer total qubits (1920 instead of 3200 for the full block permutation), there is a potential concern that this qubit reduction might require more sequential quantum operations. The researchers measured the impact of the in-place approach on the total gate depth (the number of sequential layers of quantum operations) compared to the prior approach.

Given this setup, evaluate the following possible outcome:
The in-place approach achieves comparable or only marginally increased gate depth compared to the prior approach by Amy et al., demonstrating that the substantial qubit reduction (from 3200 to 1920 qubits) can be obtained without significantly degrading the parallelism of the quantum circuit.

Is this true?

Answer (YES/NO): YES